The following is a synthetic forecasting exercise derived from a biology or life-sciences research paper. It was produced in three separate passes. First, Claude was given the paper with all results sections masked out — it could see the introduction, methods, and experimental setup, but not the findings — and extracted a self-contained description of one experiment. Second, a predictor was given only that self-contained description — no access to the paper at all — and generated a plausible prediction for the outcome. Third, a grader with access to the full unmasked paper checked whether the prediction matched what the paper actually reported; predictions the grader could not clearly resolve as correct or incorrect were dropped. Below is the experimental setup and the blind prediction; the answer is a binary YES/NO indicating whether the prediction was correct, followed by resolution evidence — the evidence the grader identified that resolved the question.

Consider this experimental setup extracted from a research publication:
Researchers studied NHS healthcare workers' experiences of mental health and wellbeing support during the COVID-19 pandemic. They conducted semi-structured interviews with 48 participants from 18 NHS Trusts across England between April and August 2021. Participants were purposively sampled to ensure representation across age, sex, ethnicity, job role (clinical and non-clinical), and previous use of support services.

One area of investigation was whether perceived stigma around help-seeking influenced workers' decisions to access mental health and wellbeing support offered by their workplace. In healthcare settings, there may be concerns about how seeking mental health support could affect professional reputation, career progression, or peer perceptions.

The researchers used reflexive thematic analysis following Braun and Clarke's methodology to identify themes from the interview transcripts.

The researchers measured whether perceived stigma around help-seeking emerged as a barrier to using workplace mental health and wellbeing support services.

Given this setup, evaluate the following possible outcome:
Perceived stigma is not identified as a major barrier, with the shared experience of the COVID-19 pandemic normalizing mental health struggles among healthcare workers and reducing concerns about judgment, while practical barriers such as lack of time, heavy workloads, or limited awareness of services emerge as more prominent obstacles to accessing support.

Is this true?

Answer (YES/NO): NO